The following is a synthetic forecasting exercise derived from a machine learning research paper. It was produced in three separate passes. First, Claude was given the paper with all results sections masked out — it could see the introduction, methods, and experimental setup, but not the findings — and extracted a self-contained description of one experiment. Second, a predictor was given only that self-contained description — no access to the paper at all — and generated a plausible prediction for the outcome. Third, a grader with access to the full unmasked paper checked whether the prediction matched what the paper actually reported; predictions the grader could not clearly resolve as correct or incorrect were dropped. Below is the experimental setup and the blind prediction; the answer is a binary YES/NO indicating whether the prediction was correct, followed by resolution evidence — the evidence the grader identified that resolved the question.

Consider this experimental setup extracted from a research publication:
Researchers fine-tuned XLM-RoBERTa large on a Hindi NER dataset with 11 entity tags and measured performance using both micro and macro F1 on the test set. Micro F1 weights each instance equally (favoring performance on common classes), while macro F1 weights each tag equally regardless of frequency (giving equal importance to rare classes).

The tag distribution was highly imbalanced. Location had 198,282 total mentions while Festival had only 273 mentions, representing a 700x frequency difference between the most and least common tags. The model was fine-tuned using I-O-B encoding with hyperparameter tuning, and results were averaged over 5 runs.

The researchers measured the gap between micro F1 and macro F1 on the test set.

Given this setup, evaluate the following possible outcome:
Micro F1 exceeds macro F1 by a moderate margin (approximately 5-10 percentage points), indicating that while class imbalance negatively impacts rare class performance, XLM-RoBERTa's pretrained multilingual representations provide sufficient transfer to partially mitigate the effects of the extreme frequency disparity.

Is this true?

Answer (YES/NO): NO